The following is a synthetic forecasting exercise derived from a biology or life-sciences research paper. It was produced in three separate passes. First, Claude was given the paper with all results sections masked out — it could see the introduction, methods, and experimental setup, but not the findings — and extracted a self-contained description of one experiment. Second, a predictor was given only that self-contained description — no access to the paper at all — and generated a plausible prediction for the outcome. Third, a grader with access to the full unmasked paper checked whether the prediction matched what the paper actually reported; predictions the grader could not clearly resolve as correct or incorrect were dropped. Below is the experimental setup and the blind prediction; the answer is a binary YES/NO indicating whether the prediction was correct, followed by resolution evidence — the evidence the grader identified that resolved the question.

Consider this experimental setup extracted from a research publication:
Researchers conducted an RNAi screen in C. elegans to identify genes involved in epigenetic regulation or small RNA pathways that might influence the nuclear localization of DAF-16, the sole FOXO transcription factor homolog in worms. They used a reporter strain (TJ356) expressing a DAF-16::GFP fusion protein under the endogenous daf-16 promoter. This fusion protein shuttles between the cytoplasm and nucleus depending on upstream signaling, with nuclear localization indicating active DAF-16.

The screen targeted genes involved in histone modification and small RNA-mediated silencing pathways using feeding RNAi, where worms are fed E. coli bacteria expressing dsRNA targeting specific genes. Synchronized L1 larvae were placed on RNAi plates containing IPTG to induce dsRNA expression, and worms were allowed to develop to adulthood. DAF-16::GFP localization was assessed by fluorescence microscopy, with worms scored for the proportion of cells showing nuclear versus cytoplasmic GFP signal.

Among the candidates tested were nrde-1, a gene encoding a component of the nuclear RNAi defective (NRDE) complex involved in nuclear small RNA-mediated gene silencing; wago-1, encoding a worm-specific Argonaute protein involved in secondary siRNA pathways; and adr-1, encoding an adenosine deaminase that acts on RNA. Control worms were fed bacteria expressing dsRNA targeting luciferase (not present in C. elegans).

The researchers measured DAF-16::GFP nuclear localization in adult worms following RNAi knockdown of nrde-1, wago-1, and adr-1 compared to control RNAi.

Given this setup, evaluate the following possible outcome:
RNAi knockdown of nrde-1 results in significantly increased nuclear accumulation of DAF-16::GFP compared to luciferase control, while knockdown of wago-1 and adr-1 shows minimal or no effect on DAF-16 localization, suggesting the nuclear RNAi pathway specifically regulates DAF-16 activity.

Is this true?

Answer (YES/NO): NO